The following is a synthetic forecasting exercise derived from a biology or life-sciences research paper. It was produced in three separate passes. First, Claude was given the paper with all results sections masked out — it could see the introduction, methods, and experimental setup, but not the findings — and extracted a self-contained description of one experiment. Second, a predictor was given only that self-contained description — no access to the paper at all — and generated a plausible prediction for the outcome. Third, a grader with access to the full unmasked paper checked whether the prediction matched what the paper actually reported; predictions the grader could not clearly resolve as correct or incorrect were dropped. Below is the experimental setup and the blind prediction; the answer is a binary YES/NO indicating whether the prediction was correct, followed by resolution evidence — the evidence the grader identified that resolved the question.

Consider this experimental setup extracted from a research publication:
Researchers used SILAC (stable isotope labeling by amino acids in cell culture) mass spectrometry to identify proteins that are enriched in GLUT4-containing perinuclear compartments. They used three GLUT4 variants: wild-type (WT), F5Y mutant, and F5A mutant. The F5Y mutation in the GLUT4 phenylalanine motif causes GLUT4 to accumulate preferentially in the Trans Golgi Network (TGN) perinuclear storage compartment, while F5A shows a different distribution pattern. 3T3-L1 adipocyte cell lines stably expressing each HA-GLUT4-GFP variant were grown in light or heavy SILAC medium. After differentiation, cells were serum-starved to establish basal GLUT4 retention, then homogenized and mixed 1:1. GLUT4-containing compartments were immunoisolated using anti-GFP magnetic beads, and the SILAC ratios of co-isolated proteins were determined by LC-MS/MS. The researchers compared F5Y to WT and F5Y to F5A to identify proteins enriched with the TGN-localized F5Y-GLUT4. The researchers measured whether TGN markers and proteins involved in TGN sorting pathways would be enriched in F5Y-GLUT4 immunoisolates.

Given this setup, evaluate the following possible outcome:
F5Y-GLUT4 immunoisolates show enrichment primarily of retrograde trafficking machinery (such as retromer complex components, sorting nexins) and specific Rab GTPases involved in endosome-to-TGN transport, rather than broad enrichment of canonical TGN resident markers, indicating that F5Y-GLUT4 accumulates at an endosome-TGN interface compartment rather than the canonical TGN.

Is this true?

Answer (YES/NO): NO